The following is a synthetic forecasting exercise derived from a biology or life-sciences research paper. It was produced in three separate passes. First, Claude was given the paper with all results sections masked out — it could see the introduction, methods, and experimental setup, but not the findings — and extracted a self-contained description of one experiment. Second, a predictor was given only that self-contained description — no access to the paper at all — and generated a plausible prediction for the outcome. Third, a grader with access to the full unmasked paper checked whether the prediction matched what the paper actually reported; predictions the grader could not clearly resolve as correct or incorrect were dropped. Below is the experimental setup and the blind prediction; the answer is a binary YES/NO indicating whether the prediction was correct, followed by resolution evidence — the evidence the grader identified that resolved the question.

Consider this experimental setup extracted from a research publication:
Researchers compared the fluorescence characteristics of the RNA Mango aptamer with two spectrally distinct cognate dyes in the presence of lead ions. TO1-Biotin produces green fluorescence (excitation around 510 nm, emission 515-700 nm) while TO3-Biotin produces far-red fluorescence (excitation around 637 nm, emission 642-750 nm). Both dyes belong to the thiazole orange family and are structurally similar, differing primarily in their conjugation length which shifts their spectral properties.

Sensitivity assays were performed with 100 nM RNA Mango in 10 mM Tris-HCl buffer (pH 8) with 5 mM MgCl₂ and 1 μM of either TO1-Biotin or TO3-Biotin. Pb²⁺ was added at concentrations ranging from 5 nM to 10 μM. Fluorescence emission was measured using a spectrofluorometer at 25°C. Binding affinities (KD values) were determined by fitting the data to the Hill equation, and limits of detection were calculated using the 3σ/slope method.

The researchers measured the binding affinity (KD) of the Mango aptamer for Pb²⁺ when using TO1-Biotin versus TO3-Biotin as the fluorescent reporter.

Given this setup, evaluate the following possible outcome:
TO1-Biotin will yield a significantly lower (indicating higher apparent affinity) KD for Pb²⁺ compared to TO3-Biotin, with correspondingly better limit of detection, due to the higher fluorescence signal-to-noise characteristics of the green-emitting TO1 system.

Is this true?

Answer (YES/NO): YES